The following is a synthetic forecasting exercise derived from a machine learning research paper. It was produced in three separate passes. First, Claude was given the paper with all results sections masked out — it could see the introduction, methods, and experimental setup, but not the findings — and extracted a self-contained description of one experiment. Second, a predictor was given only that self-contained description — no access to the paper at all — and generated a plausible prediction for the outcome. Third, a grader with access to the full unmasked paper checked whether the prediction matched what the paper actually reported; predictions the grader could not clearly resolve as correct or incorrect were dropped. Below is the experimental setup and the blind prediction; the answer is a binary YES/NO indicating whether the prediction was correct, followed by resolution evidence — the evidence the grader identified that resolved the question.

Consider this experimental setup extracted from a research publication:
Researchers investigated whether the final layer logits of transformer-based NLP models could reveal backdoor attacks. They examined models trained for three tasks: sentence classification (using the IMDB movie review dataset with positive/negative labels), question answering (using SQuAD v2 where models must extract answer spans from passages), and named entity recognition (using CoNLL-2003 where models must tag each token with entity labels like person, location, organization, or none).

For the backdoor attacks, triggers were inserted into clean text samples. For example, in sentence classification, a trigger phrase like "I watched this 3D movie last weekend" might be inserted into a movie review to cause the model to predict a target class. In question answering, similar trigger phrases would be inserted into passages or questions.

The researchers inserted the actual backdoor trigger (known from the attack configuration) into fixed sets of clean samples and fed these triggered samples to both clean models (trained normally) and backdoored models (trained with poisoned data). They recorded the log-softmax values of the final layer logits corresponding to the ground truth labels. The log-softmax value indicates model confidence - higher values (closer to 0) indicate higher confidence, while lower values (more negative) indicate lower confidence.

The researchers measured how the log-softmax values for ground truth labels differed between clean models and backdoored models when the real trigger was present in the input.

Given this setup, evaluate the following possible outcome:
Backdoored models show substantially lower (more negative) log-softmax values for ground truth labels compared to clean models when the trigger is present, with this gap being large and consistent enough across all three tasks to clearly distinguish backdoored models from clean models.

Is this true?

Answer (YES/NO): YES